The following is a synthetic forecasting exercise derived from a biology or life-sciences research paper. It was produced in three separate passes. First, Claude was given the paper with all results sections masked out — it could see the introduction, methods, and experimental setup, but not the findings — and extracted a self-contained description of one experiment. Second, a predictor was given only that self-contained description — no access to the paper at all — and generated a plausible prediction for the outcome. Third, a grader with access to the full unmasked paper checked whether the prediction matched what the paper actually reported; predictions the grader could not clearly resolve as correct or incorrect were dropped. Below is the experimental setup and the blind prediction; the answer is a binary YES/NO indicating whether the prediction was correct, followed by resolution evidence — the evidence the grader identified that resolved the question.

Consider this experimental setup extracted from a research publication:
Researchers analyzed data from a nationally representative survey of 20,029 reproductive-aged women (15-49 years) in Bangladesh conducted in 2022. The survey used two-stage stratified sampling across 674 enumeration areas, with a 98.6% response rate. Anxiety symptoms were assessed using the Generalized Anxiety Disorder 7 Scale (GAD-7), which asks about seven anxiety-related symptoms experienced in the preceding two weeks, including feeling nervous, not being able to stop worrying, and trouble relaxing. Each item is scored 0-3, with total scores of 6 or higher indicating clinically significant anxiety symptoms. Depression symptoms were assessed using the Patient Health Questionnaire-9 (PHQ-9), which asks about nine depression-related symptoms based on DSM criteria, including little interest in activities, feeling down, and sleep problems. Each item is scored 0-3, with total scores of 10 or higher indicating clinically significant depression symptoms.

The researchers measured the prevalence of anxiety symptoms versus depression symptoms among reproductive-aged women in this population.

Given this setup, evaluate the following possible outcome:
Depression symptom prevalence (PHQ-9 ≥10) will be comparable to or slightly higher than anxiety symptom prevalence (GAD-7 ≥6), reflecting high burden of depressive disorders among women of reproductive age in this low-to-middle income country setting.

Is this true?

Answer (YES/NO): NO